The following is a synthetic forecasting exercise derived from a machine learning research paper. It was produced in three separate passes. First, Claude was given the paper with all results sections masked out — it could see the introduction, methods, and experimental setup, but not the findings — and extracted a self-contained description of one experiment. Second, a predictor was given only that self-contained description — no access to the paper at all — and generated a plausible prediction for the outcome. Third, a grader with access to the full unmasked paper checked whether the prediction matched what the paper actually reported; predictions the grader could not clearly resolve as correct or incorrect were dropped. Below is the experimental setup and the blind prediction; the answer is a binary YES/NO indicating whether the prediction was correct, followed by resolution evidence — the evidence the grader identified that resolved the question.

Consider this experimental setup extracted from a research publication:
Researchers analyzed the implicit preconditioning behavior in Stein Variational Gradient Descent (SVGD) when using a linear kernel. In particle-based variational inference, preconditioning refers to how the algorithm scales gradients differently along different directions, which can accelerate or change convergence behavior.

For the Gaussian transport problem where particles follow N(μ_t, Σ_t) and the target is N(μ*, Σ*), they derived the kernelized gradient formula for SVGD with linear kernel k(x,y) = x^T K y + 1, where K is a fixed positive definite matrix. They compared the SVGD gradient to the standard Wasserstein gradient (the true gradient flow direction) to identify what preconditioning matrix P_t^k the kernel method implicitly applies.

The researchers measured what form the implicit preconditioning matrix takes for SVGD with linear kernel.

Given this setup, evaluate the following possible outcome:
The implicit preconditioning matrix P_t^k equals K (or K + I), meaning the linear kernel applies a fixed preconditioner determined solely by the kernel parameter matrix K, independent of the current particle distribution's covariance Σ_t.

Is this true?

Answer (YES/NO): NO